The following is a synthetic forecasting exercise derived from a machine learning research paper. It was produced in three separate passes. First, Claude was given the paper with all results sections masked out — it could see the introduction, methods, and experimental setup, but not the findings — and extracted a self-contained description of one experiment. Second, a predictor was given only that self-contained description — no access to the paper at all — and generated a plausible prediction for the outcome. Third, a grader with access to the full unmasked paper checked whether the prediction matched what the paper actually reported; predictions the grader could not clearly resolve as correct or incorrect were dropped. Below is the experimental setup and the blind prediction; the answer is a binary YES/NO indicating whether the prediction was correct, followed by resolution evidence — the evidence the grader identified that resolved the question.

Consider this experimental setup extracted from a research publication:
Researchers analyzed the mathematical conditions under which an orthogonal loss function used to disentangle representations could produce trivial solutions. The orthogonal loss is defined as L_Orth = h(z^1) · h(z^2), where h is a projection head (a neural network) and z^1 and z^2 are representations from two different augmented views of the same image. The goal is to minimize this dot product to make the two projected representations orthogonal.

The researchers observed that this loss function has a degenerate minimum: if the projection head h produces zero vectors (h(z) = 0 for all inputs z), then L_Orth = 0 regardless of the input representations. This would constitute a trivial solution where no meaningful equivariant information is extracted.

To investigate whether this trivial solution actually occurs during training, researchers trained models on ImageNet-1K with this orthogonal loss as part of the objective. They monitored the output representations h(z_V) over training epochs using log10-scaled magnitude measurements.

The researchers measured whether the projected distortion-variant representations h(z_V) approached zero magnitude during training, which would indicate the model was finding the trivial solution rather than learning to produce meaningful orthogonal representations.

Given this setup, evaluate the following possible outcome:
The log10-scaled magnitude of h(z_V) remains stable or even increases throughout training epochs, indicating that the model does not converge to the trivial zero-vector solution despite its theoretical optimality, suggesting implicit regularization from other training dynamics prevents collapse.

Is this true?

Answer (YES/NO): NO